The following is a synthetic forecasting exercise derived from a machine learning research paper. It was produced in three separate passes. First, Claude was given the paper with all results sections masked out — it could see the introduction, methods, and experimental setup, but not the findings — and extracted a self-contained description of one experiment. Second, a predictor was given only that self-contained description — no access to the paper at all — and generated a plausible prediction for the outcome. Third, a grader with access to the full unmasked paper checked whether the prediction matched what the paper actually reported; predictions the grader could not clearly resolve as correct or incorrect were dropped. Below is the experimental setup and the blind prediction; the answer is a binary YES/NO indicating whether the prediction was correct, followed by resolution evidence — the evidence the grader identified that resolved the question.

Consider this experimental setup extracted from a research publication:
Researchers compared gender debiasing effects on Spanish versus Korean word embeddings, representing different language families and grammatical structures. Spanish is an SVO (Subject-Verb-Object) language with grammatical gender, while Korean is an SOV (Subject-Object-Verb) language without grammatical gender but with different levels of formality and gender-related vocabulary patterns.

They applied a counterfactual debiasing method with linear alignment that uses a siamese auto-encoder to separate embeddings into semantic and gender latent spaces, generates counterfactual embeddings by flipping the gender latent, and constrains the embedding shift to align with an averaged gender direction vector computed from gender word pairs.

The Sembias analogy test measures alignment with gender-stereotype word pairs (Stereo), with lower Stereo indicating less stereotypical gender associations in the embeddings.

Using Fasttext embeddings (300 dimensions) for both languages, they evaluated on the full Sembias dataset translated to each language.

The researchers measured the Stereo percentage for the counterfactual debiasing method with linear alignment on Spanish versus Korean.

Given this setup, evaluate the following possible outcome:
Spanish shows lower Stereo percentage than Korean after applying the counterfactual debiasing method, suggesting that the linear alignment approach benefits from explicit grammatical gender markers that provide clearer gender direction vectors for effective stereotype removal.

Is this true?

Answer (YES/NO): NO